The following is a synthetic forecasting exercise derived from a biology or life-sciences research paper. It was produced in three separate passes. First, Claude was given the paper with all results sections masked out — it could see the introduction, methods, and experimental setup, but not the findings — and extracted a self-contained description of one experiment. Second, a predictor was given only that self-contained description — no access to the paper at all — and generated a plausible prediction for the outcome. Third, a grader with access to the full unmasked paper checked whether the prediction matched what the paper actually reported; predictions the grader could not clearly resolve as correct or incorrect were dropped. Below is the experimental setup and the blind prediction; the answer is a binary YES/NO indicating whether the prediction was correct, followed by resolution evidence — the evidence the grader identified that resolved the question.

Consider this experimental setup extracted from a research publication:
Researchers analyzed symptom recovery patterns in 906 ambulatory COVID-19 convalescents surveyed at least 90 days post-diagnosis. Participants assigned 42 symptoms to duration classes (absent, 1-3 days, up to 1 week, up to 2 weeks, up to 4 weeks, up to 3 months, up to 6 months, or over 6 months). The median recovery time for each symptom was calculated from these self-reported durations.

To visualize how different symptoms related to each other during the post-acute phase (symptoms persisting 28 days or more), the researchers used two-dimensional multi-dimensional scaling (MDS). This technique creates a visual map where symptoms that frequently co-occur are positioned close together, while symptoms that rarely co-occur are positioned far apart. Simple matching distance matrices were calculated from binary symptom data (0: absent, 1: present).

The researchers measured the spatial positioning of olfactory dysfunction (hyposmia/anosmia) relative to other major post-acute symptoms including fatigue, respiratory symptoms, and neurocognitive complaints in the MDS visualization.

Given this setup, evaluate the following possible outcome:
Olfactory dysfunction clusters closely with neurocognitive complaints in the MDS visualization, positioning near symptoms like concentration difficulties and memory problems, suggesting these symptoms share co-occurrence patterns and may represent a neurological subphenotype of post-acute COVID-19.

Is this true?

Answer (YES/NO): NO